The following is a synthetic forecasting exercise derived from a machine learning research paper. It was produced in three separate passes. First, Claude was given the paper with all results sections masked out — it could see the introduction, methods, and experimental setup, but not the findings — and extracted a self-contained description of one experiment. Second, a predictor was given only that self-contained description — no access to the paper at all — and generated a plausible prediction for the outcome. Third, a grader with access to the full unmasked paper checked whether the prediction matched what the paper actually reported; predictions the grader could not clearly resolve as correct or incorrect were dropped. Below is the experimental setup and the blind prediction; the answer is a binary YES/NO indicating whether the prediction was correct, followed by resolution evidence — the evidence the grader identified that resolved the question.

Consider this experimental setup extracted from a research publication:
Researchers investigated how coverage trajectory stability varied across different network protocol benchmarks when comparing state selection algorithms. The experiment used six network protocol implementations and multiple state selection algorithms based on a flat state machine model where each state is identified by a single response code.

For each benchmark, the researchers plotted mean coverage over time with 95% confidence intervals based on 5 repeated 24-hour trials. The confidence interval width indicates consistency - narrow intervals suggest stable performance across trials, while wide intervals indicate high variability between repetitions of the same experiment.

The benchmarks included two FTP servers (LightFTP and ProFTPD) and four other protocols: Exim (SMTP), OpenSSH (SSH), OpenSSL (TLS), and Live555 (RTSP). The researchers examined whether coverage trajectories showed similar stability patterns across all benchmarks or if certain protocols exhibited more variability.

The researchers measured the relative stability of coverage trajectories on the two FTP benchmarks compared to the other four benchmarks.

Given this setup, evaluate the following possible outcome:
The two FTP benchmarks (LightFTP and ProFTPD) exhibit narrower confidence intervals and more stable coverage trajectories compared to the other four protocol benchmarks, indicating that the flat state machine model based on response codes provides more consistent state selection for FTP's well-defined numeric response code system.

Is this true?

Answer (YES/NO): NO